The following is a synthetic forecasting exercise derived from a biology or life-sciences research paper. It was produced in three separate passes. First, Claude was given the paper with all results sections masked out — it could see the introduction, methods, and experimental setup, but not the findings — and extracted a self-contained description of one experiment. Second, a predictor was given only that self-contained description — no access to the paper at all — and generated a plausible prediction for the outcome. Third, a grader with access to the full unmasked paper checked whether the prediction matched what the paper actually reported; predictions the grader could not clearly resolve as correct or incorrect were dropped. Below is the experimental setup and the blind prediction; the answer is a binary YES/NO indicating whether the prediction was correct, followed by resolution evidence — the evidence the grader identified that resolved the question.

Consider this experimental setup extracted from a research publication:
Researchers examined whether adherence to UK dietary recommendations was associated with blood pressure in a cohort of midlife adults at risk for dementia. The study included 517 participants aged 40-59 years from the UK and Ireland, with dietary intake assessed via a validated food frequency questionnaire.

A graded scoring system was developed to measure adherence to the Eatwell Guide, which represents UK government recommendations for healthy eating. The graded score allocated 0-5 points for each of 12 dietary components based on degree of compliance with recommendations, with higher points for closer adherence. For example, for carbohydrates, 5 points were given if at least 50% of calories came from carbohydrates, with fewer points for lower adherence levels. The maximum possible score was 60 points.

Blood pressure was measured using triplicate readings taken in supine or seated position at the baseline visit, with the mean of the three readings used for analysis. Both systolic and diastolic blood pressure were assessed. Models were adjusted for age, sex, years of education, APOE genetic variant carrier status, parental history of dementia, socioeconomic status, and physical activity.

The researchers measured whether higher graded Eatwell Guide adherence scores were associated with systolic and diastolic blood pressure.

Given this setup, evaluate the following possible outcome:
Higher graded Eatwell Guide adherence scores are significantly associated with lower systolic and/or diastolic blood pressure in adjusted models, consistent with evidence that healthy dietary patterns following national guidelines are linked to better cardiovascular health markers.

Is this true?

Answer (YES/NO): YES